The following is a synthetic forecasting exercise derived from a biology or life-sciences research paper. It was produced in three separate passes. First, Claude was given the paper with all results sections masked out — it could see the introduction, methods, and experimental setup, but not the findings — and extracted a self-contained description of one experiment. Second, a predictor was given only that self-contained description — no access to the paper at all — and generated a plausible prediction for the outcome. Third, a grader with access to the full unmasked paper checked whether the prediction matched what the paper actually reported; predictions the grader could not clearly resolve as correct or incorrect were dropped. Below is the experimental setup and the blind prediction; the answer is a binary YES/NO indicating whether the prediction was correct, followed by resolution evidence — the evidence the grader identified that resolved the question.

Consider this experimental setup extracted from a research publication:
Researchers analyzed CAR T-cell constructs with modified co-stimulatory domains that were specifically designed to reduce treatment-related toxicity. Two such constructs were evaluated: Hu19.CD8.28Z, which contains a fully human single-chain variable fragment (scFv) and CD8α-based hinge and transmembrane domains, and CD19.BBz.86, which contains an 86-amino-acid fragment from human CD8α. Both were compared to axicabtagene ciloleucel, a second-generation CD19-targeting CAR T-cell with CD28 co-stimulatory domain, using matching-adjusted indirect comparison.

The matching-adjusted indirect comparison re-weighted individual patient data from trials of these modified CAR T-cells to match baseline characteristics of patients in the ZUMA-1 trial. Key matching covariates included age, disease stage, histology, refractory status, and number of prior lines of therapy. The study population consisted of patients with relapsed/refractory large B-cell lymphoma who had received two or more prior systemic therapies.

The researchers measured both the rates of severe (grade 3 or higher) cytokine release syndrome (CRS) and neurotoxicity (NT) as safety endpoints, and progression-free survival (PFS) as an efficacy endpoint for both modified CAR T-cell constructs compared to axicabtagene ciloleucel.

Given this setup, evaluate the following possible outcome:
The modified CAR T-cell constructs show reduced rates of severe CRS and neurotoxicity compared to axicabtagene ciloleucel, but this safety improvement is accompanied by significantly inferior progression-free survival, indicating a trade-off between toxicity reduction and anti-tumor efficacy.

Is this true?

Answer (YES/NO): NO